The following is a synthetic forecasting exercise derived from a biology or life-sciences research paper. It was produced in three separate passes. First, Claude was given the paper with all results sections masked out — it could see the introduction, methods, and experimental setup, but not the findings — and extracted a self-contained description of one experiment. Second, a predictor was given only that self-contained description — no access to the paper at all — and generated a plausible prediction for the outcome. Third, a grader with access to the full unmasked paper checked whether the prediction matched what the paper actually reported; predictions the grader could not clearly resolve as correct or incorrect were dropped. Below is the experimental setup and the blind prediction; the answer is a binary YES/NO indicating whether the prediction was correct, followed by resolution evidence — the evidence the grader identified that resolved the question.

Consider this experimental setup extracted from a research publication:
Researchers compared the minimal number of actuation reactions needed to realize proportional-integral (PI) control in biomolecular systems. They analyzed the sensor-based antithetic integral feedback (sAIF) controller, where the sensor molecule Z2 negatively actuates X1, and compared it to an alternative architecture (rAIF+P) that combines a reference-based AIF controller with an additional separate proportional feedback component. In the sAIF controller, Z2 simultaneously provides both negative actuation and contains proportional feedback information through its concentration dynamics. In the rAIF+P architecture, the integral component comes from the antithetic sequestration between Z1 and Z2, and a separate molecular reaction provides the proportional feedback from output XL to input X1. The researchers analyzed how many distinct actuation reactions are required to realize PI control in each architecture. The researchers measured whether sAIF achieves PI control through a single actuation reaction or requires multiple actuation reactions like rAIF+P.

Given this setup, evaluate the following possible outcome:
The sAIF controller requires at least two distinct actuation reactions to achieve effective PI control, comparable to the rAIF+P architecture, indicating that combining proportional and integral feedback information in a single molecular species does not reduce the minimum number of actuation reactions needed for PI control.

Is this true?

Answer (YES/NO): NO